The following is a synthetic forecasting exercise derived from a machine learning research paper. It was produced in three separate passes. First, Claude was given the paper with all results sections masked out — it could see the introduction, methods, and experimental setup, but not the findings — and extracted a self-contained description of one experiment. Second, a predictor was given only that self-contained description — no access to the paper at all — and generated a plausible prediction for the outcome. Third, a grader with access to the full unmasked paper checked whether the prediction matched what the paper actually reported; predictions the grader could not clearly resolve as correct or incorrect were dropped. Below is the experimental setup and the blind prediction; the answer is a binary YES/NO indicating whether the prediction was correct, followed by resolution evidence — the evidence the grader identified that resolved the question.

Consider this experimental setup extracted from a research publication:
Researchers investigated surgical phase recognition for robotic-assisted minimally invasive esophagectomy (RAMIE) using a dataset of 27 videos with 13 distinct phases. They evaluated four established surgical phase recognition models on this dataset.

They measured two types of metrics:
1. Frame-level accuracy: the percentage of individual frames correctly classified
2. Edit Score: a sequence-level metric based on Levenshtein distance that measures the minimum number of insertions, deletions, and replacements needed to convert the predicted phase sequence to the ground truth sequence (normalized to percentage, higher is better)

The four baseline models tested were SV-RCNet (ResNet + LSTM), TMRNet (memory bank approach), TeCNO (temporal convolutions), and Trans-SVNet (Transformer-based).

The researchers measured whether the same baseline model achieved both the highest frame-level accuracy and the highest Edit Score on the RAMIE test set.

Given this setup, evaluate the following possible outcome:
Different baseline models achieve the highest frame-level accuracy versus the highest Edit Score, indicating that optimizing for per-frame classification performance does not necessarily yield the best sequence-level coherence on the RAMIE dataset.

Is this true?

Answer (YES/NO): YES